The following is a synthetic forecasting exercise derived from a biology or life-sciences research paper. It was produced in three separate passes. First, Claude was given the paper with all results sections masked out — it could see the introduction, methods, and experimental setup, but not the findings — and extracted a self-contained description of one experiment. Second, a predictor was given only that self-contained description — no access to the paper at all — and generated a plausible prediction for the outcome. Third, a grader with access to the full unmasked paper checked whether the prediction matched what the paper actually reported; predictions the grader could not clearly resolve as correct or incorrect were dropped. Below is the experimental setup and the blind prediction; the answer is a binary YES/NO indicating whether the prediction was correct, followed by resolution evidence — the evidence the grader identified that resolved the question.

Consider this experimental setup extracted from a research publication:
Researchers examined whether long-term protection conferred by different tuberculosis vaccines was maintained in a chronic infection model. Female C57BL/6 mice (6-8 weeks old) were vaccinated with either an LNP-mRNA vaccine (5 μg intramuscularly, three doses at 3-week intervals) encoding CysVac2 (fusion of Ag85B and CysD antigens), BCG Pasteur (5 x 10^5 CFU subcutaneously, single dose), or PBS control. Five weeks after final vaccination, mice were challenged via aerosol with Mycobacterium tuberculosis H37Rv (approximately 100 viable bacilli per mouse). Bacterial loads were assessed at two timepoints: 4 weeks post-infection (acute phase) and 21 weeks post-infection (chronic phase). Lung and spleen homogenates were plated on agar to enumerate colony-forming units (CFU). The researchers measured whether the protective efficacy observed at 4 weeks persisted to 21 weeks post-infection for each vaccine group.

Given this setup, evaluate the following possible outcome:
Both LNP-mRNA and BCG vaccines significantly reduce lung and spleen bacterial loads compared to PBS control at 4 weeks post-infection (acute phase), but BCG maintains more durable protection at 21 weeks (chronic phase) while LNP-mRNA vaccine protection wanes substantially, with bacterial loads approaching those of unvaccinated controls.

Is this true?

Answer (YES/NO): NO